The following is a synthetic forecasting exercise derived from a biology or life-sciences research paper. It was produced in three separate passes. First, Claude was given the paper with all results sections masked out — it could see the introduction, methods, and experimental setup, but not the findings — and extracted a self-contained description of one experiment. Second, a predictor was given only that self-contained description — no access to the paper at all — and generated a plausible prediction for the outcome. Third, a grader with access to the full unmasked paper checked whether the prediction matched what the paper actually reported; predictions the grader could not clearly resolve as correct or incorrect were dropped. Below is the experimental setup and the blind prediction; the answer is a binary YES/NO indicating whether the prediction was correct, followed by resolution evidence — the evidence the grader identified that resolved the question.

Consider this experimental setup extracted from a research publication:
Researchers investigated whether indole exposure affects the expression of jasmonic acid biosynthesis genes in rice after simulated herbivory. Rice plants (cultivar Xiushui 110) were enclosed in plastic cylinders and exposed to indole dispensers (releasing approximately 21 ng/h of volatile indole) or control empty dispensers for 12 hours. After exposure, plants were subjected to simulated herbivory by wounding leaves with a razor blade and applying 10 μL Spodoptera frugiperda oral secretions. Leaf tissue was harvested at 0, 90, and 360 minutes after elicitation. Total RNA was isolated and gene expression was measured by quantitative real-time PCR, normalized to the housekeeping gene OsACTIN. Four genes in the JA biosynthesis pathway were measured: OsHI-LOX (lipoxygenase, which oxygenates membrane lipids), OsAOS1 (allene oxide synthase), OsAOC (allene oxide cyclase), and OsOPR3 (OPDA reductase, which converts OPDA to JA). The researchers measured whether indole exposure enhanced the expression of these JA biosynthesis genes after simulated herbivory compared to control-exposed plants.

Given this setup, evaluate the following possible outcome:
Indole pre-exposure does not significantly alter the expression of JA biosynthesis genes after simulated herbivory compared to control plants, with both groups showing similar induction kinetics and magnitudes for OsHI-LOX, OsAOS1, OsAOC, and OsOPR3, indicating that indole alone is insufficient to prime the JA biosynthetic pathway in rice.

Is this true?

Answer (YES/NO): NO